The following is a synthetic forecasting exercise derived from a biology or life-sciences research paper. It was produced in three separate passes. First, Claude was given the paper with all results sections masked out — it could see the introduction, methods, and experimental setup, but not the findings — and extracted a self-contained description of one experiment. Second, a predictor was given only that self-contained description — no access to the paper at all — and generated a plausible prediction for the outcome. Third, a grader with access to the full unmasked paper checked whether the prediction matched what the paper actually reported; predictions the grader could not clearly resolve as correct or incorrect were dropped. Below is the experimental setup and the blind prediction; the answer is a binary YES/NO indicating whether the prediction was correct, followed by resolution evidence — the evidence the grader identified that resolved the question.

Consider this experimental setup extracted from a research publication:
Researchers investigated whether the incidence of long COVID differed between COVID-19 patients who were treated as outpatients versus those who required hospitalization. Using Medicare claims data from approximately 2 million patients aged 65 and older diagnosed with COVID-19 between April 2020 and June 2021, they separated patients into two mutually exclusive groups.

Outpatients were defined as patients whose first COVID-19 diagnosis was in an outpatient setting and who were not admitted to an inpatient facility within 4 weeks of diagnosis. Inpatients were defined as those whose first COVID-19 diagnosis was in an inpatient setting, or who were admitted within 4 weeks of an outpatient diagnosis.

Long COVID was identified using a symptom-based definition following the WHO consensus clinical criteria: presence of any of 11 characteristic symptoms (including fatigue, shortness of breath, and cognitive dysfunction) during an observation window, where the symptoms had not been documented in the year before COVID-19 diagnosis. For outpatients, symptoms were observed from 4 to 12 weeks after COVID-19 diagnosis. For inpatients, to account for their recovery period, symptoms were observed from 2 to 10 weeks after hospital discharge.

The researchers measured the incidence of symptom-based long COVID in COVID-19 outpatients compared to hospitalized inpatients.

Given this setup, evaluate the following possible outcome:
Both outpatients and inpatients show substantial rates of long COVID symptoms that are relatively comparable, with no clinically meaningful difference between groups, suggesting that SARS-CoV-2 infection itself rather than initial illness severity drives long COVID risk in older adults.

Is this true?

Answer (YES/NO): NO